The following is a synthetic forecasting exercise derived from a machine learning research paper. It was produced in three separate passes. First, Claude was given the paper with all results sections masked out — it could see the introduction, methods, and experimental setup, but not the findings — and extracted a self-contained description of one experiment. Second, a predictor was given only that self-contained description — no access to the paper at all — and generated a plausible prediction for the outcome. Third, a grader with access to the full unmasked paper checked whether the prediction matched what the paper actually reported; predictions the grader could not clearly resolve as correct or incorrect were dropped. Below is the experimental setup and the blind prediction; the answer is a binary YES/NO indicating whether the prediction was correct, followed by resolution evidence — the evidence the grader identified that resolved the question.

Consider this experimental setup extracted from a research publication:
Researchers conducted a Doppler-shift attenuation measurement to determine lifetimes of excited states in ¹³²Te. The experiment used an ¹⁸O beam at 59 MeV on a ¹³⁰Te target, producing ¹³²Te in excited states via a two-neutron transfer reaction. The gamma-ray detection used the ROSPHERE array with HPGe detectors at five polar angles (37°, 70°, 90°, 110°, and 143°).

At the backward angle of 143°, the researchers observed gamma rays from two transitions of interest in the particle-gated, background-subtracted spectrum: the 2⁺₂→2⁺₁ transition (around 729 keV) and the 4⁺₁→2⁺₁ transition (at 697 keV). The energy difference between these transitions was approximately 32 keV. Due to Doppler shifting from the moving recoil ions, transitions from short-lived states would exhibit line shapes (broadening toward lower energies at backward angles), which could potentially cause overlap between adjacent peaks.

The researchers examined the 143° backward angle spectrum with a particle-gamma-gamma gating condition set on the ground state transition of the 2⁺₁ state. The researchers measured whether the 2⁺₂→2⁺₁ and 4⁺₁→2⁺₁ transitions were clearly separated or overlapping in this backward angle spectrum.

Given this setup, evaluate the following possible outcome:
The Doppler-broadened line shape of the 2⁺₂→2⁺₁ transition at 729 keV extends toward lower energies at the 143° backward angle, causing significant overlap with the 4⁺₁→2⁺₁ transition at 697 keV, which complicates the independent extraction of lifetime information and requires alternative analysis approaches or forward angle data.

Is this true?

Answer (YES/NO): NO